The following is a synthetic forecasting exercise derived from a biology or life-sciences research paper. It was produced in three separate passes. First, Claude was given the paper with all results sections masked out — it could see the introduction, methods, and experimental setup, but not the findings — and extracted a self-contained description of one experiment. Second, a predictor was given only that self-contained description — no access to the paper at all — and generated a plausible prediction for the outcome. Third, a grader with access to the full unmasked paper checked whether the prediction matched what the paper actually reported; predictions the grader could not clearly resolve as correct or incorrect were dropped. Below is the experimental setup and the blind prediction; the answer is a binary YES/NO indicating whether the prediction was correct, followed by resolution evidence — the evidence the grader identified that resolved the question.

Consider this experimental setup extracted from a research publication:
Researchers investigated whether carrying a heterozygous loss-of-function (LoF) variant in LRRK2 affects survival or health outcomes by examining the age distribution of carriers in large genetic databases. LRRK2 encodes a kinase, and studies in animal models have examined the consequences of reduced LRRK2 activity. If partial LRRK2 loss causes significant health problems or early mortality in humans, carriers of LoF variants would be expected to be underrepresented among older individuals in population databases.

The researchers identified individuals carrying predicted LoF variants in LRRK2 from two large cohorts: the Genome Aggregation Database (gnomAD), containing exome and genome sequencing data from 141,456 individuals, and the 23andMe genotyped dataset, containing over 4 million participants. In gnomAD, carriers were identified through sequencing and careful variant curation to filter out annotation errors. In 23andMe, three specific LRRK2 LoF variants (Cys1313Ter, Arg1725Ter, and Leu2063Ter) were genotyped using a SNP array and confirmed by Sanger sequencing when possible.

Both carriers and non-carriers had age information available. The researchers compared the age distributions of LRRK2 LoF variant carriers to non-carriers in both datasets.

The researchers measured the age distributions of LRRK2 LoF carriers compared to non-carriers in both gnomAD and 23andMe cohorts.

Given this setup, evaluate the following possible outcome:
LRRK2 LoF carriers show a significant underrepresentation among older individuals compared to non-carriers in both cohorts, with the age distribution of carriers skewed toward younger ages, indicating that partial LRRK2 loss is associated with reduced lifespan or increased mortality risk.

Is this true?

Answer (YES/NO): NO